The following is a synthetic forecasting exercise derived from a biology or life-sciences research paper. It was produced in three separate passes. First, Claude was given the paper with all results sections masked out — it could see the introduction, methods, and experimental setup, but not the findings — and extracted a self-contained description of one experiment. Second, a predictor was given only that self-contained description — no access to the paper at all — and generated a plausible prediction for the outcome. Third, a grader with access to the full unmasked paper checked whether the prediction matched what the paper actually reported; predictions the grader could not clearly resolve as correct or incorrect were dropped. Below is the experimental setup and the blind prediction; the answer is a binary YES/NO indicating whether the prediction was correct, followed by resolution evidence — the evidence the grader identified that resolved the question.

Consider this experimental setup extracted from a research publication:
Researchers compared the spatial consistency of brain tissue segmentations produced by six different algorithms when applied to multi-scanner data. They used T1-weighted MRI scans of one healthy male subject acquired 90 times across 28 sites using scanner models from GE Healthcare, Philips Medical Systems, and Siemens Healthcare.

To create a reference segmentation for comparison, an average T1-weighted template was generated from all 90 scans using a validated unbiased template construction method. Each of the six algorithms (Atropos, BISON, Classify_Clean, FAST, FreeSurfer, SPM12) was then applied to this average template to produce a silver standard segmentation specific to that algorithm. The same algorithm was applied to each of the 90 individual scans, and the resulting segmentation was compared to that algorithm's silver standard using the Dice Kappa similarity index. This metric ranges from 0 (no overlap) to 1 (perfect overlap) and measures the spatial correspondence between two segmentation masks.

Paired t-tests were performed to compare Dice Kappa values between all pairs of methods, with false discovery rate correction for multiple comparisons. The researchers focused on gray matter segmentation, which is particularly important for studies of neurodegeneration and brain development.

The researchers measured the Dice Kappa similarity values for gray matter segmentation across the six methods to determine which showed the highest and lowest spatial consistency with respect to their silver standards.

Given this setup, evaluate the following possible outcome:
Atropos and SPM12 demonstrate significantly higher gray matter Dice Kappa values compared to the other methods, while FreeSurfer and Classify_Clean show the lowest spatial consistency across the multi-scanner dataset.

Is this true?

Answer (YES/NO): NO